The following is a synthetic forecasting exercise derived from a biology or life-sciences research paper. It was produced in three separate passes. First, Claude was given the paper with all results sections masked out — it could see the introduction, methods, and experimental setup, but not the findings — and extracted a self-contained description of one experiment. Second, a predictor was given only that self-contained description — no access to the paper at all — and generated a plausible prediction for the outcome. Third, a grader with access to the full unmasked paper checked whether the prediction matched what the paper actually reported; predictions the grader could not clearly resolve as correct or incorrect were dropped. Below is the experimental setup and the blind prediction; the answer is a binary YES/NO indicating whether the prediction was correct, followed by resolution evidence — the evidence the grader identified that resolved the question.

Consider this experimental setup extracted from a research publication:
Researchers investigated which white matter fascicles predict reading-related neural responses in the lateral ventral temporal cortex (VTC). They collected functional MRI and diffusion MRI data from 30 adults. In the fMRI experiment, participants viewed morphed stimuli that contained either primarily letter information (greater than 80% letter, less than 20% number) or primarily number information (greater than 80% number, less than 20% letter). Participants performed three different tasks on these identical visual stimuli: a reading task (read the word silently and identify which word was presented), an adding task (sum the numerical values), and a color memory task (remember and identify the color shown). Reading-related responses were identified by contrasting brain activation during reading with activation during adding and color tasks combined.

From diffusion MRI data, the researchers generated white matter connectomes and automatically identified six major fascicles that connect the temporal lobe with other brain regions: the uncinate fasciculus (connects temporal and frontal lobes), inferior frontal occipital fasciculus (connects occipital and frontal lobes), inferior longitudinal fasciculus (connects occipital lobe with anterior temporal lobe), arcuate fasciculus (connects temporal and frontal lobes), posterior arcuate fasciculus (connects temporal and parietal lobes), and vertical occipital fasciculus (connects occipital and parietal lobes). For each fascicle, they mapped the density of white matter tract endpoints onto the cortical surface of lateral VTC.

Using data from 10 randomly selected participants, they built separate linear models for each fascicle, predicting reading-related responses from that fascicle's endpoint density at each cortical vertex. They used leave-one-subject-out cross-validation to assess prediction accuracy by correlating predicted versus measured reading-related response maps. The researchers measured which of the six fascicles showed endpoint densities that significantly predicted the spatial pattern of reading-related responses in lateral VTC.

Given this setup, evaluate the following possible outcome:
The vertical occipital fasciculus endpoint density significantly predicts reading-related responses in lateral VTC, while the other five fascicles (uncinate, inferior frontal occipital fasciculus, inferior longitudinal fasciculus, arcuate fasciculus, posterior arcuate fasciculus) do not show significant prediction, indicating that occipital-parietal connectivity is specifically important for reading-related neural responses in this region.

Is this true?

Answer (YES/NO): NO